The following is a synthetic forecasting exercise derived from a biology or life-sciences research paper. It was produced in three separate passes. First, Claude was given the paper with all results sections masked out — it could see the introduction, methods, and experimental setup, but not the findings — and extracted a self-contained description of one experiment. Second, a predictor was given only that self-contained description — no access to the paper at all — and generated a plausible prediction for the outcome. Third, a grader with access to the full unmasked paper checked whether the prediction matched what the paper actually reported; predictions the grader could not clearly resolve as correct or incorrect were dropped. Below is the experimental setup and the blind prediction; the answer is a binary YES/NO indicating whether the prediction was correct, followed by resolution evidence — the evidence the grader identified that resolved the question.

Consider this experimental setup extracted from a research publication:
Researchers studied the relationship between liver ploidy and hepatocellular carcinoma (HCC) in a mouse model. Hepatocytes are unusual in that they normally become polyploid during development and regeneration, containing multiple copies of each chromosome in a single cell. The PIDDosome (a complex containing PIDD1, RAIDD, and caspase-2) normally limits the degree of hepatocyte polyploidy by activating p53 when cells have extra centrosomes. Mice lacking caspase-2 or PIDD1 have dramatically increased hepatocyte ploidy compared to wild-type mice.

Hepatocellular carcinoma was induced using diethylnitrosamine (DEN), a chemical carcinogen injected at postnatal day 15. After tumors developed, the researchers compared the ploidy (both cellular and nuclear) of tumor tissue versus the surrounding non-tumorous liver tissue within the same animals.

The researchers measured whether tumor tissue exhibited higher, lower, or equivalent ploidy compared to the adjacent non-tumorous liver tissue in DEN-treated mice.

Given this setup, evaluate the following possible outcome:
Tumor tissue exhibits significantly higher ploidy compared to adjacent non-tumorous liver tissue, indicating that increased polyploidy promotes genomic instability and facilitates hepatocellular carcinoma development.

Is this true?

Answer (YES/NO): NO